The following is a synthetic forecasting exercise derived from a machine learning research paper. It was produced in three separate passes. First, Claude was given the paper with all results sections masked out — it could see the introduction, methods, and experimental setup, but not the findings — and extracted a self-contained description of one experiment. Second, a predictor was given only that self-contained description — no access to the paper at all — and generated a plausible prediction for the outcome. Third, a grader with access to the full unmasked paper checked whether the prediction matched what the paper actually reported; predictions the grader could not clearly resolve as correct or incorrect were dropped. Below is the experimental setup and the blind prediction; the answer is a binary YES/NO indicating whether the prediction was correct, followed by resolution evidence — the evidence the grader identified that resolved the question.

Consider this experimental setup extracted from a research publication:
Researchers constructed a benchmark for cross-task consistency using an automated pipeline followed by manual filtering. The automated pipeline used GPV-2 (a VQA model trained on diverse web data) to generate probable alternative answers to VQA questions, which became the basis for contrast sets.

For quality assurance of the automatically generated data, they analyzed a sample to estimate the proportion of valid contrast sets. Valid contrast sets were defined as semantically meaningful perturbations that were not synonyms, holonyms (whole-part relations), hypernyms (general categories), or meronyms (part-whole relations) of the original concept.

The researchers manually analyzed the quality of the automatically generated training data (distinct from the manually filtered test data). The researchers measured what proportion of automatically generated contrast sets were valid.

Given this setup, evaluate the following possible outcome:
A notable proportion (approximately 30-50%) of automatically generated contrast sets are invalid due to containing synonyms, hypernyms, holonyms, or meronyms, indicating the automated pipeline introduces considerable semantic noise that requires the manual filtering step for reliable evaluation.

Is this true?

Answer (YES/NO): NO